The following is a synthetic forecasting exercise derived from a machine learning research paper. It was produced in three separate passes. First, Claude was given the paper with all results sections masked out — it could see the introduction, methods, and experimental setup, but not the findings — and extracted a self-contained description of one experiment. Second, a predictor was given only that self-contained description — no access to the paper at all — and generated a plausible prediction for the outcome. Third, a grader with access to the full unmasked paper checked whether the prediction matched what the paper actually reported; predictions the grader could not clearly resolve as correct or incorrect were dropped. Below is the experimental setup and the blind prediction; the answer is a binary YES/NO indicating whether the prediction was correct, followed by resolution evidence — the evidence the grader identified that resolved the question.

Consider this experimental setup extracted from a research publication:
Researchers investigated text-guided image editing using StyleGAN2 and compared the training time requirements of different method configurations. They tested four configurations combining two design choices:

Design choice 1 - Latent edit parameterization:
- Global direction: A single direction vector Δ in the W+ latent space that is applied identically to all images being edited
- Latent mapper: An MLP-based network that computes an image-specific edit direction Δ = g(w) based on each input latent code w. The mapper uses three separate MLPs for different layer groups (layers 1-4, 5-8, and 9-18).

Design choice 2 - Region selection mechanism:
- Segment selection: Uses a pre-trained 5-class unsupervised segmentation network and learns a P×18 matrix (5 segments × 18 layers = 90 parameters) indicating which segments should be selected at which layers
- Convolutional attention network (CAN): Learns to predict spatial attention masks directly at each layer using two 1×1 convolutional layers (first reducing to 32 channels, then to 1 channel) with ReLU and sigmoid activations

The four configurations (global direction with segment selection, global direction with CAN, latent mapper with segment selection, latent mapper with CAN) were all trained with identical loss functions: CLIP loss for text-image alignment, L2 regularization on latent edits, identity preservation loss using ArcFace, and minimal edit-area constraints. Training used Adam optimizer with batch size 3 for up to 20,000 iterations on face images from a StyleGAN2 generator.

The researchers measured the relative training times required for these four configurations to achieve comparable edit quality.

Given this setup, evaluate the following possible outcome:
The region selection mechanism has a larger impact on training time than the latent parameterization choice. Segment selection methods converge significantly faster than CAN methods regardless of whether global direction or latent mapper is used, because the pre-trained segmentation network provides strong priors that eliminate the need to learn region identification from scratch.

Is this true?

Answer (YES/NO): YES